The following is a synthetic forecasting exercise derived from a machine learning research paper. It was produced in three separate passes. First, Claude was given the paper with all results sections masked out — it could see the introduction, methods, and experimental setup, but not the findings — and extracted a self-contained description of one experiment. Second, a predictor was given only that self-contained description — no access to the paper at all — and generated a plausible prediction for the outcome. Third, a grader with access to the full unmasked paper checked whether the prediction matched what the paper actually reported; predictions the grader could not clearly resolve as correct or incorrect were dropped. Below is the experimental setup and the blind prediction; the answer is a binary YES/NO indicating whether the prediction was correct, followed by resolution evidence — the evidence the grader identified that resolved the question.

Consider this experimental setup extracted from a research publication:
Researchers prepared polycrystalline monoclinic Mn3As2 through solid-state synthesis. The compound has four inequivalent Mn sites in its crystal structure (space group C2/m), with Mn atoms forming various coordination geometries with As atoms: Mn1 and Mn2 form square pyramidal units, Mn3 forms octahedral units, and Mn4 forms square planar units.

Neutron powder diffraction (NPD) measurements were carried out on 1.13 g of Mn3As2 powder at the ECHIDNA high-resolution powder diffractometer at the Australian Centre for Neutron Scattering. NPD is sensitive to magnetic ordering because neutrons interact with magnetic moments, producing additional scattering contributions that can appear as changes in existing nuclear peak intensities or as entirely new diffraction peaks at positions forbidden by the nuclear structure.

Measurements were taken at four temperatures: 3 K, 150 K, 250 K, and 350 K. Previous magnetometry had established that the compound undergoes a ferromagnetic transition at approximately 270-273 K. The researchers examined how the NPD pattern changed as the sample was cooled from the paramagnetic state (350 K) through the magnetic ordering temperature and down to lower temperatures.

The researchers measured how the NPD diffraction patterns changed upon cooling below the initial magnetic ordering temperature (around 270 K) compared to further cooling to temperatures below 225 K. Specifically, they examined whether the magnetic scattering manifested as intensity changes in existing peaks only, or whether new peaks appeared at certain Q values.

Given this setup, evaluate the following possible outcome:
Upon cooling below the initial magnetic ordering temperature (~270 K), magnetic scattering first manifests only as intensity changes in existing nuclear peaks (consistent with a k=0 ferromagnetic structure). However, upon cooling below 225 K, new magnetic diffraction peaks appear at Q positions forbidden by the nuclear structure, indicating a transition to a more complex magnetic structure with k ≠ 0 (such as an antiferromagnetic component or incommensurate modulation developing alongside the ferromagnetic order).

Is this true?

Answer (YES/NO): YES